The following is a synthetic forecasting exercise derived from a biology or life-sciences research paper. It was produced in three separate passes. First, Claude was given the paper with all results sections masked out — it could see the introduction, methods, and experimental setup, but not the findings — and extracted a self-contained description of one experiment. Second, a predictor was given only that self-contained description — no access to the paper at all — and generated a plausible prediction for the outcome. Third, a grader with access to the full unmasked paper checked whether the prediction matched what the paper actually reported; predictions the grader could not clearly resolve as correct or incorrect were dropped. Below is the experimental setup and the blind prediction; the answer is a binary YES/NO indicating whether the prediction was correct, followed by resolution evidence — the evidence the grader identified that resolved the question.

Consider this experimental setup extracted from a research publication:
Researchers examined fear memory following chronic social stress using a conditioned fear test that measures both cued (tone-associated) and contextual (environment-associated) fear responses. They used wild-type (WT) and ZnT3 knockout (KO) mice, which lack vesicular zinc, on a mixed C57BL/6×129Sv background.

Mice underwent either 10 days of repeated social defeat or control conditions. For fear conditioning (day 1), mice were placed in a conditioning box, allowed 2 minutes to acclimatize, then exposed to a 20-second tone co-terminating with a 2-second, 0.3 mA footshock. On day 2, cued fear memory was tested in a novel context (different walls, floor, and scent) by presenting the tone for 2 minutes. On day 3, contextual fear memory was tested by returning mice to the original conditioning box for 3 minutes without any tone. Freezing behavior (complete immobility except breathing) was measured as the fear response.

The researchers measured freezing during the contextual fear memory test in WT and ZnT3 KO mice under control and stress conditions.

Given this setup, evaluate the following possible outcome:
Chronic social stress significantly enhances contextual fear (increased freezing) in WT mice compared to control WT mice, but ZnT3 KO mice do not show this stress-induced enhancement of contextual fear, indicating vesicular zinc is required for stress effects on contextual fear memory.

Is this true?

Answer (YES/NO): NO